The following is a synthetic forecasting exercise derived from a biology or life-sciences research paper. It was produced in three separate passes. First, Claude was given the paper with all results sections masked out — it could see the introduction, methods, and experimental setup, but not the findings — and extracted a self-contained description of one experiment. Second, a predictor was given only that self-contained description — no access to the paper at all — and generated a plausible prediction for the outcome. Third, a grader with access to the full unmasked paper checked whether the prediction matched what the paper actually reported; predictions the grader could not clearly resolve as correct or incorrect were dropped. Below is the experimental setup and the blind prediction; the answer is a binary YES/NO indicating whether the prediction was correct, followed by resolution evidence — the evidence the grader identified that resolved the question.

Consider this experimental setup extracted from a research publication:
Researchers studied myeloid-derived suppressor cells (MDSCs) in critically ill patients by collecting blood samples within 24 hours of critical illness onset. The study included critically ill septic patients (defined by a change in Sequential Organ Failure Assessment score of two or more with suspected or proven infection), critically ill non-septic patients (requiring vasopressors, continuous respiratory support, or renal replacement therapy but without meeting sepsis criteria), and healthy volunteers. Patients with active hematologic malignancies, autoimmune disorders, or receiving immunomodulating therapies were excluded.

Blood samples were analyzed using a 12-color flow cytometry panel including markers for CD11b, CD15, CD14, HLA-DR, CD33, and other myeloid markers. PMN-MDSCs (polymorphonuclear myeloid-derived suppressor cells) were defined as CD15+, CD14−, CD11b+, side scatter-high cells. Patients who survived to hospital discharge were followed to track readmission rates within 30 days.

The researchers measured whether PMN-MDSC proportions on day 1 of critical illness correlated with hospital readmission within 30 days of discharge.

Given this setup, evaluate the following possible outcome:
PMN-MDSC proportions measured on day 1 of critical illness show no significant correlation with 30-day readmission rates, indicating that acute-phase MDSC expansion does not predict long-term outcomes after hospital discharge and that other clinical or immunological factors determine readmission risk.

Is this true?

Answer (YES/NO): NO